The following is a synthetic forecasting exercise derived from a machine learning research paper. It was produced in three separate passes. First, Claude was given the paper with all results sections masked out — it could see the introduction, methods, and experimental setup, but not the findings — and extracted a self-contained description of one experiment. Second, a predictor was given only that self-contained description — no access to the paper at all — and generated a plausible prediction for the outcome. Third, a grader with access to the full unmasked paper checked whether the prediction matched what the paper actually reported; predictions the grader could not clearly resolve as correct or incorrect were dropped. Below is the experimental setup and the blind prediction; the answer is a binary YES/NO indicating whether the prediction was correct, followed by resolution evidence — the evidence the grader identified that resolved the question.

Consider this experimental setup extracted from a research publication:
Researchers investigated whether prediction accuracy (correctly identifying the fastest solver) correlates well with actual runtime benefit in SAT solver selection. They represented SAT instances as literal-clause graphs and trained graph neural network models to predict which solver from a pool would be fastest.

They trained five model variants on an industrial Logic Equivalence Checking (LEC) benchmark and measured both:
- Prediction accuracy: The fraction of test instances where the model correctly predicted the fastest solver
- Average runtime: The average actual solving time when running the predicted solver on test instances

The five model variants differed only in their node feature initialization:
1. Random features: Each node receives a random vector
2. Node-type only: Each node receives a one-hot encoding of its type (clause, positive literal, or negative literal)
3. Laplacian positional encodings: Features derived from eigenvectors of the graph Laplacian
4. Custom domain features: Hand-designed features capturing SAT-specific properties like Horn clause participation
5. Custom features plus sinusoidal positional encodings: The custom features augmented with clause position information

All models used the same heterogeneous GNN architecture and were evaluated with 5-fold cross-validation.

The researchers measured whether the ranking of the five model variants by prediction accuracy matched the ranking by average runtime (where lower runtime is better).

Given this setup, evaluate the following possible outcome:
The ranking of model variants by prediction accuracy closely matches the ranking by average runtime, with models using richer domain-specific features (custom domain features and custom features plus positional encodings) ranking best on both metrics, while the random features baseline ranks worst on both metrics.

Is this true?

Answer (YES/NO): YES